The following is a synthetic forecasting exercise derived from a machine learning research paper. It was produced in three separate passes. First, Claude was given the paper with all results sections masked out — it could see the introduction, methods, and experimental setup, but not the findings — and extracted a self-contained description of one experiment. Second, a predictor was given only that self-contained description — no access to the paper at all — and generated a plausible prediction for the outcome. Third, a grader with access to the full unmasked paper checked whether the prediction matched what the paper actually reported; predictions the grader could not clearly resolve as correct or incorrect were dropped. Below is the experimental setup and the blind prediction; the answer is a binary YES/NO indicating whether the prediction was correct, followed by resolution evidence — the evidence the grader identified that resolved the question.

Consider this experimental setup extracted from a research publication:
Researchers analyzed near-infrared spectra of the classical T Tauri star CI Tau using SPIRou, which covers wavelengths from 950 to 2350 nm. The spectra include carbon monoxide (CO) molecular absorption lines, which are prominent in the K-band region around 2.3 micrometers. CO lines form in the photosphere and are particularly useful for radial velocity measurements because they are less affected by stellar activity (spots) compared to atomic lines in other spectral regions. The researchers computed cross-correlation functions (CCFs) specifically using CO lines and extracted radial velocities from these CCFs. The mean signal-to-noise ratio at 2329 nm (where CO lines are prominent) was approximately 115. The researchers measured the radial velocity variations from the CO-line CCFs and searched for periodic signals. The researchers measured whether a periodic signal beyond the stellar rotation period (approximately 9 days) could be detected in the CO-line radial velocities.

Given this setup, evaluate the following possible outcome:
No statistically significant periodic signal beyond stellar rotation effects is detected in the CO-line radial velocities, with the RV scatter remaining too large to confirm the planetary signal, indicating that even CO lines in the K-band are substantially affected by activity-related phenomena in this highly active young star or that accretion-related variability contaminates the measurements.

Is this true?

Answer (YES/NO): NO